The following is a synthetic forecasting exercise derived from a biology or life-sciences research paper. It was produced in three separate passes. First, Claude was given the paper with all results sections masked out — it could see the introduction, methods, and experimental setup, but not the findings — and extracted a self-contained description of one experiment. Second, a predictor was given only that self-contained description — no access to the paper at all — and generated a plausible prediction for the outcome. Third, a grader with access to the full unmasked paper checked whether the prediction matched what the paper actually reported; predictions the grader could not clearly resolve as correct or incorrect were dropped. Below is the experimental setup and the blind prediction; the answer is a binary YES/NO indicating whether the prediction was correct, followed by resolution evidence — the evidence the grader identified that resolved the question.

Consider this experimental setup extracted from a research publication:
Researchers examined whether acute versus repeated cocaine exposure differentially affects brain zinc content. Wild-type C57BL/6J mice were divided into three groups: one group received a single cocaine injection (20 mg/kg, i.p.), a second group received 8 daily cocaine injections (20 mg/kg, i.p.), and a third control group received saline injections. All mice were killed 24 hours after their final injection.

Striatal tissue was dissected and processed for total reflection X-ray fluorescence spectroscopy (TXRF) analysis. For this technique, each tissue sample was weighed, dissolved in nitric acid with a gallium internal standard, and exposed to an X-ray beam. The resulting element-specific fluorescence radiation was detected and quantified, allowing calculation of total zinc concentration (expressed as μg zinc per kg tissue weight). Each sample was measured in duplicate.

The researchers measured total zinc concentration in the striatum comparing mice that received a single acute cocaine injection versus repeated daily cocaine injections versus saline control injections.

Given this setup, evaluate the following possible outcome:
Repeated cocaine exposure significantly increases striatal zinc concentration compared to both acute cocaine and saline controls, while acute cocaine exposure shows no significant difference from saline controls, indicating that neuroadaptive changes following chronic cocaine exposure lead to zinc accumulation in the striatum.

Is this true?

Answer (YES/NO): YES